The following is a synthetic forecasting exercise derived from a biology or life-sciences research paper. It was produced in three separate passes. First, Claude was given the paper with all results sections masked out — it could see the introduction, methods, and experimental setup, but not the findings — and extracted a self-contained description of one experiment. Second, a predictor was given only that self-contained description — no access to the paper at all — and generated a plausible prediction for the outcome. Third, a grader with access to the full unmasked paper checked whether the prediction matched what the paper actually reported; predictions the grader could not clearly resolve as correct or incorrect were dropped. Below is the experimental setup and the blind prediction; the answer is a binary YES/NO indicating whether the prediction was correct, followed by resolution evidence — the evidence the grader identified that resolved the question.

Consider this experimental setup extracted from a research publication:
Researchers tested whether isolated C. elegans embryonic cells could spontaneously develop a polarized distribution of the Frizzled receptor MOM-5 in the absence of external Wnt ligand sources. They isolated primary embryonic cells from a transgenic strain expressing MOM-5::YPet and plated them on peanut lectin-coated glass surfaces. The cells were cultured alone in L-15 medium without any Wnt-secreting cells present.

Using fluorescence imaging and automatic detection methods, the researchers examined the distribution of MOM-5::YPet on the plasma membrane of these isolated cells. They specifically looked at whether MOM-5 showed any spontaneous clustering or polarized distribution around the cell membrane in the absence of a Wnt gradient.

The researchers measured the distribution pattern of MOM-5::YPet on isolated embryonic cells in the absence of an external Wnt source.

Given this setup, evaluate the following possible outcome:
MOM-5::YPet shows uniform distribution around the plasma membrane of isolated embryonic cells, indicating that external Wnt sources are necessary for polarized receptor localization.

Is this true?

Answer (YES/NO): NO